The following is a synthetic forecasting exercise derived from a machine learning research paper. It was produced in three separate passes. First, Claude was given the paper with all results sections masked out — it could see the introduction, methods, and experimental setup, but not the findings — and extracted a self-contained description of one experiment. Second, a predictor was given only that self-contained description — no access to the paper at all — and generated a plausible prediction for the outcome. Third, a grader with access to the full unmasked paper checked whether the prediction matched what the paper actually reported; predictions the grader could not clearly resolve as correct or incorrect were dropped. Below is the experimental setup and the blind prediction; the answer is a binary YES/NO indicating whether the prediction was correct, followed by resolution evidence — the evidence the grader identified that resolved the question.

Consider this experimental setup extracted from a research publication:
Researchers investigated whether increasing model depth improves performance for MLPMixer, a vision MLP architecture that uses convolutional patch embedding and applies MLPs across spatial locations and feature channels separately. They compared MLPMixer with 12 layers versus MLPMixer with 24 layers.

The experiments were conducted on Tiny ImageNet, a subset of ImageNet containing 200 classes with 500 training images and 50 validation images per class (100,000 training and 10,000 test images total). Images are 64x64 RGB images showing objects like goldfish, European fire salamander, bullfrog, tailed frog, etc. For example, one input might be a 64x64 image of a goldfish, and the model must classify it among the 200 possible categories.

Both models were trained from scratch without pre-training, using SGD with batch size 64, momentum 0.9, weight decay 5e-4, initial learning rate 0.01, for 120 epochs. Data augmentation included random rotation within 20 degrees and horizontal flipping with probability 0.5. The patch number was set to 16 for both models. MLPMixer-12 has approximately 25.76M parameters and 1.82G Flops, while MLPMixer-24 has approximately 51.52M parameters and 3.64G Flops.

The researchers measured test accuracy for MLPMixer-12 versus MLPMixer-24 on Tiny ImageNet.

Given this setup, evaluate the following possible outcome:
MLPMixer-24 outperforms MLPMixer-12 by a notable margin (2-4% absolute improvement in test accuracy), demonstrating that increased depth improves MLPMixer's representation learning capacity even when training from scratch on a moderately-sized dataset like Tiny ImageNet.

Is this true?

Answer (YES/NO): NO